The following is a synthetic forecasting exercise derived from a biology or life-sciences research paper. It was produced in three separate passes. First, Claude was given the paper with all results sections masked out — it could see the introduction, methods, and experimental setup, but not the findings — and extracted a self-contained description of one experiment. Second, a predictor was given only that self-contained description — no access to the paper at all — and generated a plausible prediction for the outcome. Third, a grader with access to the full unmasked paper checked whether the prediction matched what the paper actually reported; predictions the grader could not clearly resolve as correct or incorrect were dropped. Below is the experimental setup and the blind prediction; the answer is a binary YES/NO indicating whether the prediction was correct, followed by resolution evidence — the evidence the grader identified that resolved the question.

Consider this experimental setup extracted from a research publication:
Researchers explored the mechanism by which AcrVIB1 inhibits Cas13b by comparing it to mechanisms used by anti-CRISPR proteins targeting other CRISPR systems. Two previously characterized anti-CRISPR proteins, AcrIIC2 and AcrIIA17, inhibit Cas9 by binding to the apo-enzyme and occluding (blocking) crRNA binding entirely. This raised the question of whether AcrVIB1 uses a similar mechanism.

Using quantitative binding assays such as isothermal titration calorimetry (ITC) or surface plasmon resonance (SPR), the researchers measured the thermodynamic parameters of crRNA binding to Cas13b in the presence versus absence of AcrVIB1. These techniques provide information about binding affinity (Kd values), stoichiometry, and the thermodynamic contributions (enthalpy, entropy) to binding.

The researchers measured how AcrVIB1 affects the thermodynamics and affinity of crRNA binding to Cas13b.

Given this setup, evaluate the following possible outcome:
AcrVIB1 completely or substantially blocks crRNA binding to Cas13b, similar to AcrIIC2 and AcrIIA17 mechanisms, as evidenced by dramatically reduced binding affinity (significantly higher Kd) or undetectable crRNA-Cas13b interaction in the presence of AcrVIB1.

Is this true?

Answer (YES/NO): NO